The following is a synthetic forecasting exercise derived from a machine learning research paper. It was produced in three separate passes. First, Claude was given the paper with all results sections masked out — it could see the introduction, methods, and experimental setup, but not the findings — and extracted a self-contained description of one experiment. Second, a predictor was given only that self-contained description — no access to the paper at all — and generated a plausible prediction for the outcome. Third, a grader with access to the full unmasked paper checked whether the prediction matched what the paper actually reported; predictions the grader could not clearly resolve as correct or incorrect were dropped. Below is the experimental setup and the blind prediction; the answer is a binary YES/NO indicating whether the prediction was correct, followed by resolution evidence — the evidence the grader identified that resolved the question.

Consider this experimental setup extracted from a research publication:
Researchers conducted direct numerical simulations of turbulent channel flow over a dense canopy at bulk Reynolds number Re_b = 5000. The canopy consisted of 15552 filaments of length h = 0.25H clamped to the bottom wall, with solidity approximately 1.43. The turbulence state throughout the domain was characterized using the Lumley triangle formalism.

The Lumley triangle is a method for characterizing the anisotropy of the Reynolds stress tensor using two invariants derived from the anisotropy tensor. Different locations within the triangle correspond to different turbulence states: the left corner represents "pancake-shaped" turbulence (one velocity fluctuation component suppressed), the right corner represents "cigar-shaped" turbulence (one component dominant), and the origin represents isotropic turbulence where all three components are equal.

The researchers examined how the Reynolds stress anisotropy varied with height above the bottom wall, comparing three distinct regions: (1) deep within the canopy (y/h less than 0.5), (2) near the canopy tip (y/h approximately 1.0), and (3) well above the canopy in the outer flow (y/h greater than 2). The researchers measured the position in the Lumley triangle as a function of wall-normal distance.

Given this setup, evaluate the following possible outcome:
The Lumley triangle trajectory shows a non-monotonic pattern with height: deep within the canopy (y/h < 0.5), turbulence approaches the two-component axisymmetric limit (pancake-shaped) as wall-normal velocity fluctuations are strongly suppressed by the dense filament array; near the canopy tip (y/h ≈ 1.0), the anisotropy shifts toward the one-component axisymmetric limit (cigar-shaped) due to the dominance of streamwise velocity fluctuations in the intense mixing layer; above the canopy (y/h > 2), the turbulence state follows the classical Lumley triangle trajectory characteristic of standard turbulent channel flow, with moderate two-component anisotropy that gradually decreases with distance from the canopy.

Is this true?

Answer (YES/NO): NO